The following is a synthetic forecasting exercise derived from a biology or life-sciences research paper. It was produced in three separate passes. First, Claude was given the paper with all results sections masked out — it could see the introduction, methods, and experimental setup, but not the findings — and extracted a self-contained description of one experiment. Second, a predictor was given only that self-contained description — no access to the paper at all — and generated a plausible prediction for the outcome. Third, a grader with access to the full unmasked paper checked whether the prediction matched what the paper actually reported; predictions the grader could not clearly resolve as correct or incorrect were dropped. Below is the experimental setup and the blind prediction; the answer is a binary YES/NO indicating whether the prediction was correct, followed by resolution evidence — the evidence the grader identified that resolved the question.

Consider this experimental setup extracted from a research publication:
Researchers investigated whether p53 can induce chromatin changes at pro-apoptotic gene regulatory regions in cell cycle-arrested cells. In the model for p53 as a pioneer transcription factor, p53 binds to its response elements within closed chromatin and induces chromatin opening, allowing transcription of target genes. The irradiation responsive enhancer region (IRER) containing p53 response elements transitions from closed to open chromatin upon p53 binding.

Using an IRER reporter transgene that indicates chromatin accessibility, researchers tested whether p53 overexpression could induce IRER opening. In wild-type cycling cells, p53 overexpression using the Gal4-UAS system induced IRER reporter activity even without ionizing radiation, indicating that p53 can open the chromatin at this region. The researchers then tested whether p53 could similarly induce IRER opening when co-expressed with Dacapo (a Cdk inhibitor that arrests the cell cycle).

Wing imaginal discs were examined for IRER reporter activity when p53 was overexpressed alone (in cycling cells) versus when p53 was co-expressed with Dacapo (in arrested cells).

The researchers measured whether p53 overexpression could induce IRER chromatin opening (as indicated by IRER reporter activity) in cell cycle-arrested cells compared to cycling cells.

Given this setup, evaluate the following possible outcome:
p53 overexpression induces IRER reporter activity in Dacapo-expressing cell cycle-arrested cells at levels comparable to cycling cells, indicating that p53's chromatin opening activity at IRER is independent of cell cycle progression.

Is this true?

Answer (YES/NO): NO